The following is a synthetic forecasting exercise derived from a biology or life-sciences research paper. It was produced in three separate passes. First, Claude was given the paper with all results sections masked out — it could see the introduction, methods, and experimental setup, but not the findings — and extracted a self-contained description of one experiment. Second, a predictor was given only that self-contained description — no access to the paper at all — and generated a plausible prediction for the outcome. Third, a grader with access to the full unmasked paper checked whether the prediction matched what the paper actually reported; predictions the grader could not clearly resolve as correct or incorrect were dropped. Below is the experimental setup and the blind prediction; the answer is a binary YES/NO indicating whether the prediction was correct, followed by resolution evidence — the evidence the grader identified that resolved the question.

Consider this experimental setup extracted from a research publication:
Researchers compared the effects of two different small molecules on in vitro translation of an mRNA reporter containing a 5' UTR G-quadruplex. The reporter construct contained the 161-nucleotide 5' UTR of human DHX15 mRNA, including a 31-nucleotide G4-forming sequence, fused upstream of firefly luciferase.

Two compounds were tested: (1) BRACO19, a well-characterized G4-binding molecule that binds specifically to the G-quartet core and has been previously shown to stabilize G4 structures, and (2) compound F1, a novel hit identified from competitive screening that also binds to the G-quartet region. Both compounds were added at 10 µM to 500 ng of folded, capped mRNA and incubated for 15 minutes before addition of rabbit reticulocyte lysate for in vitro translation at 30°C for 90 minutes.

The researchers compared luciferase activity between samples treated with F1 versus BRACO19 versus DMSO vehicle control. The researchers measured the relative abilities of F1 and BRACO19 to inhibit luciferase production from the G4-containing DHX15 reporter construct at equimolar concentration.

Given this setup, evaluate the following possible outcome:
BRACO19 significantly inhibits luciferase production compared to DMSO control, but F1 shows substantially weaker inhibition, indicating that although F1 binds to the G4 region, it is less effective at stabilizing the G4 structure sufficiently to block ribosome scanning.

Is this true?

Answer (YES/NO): YES